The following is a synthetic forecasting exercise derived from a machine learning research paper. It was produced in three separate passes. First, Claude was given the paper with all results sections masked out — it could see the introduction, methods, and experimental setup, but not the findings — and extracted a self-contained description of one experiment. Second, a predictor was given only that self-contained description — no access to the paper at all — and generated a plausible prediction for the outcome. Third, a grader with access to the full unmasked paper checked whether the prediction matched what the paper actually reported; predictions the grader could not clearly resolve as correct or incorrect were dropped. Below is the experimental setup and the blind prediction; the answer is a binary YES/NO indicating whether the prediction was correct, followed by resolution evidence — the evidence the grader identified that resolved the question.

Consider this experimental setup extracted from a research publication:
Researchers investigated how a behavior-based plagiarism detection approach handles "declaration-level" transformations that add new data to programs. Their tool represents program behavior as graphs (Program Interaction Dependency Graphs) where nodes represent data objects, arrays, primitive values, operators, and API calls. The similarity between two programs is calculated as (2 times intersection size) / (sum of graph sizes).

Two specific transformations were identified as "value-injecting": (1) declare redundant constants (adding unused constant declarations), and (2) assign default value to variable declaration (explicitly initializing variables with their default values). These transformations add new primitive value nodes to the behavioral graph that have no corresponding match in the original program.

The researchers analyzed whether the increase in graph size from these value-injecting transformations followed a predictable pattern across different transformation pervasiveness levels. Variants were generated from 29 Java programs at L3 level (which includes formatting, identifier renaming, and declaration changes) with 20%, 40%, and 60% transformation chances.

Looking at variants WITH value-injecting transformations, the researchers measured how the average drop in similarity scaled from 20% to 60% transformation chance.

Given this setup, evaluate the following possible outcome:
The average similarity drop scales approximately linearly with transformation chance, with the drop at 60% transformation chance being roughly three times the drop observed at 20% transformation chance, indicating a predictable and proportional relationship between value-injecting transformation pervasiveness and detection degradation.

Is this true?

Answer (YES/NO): NO